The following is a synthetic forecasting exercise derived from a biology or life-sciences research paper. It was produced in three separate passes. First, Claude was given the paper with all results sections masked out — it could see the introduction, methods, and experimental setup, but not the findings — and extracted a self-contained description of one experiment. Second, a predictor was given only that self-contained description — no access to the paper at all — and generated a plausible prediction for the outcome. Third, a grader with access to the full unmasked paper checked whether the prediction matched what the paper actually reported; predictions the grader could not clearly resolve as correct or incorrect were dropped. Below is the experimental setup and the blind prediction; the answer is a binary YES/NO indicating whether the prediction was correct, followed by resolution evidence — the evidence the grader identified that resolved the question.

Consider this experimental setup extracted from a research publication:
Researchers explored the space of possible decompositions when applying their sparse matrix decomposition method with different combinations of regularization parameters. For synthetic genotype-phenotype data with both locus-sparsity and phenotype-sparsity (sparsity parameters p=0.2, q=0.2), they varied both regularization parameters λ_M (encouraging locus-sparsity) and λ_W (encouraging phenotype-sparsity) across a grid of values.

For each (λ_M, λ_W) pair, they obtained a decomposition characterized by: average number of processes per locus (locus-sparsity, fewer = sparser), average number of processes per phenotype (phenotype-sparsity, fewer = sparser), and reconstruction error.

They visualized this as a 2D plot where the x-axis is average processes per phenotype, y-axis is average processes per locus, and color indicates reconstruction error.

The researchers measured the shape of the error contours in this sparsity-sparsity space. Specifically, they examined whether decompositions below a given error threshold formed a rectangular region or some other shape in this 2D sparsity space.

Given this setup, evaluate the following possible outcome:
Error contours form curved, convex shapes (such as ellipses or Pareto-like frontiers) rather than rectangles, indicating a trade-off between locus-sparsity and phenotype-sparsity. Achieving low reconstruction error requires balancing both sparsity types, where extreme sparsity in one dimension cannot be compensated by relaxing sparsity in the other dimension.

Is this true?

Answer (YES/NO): NO